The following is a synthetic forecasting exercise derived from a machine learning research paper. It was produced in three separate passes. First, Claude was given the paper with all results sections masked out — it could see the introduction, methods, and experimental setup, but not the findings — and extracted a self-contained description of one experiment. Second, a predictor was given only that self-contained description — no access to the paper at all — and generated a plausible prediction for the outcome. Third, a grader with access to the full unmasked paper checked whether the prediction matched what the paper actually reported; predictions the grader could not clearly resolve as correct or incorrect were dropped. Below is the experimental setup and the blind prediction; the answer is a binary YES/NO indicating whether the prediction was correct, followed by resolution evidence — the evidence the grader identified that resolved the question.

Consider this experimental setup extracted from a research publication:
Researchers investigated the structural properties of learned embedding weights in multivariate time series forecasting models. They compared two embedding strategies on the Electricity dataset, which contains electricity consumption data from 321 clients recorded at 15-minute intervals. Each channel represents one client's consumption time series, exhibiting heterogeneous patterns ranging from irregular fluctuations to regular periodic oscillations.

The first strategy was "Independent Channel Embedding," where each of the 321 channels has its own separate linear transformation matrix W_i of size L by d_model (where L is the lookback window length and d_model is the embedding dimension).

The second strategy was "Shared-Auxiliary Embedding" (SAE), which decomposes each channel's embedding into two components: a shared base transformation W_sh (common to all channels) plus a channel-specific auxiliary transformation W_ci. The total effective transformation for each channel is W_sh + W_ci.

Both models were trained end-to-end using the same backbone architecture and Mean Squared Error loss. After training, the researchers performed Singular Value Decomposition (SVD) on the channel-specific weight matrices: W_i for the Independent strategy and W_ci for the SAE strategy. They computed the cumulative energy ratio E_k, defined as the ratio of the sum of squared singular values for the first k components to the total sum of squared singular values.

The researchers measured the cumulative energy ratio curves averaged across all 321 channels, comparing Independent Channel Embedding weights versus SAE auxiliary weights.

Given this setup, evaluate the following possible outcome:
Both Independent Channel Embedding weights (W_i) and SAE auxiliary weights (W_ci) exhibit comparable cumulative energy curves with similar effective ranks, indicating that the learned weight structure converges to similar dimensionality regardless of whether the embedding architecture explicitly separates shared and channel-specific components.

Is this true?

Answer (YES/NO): NO